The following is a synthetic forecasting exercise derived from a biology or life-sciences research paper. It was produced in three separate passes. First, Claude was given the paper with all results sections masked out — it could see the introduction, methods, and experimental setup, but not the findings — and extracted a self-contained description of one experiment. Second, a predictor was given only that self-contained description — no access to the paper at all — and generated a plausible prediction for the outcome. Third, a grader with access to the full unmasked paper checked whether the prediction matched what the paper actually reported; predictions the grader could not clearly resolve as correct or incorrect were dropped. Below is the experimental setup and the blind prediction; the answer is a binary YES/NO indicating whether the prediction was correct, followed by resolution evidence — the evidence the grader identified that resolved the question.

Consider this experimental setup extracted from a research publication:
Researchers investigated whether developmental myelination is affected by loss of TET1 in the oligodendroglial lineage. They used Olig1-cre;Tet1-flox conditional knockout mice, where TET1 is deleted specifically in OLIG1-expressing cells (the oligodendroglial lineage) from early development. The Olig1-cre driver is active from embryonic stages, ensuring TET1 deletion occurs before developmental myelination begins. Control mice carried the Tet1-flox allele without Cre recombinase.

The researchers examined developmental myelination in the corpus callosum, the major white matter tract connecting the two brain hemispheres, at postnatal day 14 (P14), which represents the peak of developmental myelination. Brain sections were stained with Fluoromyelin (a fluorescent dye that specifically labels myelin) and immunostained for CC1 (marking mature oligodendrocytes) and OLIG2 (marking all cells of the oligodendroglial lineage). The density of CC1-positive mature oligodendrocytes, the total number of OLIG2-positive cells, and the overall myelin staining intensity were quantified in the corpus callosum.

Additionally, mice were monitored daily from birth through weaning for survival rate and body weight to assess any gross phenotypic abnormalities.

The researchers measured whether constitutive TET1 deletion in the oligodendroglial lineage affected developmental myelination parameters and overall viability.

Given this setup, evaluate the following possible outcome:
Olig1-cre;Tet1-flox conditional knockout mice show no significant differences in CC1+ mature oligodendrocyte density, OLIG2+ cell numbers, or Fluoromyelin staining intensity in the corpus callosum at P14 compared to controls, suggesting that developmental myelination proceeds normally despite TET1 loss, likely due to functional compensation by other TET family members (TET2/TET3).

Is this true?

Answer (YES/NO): NO